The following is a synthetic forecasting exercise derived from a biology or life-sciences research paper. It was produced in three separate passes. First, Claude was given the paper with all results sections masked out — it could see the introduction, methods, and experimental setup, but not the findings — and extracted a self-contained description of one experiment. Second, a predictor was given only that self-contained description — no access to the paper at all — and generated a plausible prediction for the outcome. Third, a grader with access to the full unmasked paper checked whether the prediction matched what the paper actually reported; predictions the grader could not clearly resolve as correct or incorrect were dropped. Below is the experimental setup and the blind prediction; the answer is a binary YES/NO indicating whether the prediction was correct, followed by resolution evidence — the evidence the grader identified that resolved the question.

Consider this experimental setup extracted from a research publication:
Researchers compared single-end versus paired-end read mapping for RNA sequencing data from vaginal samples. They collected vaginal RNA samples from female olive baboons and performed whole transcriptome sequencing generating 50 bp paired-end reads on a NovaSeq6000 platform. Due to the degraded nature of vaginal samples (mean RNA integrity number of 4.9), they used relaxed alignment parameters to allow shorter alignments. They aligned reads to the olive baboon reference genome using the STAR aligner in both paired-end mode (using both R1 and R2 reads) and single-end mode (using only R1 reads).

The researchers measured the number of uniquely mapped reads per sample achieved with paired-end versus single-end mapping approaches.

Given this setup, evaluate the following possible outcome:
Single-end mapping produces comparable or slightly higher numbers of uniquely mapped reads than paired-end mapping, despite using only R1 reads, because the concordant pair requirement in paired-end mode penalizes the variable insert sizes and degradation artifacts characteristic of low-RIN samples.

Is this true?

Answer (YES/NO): NO